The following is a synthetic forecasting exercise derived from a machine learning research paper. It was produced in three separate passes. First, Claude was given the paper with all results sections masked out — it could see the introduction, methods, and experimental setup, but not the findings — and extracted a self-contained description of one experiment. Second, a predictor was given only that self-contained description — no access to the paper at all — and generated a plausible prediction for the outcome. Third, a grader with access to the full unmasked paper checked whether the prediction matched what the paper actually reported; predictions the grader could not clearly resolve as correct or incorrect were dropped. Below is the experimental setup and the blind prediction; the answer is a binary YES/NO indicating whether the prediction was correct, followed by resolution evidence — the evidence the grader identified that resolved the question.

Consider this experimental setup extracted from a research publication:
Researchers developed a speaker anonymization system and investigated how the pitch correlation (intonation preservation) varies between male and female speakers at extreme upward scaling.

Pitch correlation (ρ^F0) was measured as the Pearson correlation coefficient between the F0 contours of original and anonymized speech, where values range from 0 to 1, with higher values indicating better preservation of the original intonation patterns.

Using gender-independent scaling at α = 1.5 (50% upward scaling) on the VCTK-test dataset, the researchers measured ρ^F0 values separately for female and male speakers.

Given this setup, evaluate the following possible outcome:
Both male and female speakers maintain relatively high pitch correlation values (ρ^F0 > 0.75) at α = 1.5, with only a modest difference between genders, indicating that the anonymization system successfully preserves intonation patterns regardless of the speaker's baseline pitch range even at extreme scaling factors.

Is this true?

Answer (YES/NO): NO